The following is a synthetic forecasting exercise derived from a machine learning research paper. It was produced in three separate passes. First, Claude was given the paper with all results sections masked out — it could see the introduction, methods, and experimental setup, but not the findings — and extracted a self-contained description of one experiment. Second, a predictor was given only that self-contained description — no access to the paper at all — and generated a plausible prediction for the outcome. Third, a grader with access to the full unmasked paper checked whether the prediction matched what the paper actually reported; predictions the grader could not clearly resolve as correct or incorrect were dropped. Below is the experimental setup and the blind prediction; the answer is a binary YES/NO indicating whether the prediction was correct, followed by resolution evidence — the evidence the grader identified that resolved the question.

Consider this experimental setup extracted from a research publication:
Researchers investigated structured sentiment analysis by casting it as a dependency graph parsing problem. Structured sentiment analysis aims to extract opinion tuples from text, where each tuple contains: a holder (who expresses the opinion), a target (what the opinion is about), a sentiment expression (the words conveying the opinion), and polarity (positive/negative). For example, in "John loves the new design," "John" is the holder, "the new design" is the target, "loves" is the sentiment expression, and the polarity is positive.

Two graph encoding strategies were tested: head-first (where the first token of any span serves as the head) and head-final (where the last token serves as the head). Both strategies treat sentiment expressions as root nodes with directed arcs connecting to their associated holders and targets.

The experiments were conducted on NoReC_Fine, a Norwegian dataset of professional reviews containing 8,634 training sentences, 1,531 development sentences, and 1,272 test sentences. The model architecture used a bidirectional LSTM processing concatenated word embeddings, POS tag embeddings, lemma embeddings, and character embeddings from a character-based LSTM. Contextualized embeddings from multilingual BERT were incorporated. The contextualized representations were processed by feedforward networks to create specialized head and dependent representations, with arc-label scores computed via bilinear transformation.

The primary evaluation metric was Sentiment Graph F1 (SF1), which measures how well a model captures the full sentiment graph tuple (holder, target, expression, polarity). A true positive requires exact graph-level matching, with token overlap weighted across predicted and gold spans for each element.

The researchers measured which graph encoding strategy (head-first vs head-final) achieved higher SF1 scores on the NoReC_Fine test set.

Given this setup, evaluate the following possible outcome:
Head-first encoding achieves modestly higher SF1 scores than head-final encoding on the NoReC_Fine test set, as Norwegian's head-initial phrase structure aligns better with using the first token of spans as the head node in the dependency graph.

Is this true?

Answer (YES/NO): NO